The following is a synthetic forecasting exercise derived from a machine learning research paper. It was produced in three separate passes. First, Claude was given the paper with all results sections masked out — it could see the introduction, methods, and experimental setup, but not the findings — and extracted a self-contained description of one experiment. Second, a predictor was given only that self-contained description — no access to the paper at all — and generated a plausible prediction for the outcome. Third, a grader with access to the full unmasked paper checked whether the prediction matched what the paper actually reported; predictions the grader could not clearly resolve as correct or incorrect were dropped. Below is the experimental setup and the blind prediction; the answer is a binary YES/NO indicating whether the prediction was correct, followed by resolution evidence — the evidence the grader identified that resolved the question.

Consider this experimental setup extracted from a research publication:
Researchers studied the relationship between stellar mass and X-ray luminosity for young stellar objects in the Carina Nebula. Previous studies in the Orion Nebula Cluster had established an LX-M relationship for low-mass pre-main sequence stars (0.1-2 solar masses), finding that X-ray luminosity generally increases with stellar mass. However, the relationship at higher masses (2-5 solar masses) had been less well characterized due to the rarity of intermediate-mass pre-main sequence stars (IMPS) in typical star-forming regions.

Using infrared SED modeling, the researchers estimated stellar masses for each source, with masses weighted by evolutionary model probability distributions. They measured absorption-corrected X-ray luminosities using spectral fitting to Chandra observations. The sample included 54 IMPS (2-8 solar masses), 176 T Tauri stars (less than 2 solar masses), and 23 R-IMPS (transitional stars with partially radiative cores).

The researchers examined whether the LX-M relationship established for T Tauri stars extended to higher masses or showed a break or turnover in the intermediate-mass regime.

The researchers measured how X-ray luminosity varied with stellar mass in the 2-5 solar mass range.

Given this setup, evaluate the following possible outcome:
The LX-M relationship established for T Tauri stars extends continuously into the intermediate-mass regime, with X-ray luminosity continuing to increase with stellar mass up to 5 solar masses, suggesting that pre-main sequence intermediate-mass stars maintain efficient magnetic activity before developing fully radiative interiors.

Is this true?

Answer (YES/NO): YES